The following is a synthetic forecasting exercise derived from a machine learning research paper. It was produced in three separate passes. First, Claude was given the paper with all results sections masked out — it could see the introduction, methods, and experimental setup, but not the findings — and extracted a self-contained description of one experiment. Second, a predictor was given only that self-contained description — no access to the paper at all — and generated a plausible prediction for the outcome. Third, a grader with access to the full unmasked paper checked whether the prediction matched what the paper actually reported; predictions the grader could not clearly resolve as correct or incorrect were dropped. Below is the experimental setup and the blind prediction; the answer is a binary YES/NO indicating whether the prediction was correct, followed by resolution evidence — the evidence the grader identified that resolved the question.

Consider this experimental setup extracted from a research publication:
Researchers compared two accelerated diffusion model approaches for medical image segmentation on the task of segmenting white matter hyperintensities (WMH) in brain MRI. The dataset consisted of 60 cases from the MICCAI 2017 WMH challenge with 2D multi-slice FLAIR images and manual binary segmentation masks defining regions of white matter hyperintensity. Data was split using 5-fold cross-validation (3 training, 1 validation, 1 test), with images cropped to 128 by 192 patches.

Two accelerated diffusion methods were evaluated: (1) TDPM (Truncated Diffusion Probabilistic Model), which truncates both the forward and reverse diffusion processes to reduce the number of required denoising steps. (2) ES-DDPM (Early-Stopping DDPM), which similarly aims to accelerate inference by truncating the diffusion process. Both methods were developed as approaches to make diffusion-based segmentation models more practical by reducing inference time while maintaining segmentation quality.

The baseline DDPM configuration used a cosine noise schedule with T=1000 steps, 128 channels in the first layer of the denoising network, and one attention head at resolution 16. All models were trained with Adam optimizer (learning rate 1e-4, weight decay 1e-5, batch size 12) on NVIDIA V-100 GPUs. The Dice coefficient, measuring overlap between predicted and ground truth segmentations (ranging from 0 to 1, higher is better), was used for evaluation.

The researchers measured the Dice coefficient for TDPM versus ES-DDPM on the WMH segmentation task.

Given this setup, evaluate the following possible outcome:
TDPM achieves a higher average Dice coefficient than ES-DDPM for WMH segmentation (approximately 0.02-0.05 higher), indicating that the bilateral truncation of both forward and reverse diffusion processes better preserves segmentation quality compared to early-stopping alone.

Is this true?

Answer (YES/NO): NO